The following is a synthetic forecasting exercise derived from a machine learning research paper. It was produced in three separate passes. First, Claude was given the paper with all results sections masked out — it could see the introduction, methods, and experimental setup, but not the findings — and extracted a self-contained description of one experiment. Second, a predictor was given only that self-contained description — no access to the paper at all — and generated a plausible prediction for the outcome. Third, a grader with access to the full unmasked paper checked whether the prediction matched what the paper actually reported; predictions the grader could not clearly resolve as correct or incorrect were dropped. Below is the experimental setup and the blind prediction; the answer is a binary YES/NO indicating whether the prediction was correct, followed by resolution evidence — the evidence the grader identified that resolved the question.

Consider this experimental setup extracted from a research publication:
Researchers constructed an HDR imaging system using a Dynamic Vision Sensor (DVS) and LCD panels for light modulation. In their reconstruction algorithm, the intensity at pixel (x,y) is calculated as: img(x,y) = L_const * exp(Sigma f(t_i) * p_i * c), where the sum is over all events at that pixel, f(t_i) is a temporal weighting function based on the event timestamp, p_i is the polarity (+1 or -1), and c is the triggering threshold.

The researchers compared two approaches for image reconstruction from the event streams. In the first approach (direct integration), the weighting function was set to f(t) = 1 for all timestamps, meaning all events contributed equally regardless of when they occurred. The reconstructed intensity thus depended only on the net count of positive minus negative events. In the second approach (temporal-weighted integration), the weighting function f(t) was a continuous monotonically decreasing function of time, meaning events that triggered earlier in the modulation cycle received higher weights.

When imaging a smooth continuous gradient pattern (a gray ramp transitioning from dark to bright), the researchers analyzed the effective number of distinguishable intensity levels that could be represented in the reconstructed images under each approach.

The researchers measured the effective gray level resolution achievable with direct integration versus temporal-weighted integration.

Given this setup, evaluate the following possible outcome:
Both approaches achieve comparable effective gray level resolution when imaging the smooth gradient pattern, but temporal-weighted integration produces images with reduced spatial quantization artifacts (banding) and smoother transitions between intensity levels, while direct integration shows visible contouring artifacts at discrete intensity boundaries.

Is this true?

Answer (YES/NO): NO